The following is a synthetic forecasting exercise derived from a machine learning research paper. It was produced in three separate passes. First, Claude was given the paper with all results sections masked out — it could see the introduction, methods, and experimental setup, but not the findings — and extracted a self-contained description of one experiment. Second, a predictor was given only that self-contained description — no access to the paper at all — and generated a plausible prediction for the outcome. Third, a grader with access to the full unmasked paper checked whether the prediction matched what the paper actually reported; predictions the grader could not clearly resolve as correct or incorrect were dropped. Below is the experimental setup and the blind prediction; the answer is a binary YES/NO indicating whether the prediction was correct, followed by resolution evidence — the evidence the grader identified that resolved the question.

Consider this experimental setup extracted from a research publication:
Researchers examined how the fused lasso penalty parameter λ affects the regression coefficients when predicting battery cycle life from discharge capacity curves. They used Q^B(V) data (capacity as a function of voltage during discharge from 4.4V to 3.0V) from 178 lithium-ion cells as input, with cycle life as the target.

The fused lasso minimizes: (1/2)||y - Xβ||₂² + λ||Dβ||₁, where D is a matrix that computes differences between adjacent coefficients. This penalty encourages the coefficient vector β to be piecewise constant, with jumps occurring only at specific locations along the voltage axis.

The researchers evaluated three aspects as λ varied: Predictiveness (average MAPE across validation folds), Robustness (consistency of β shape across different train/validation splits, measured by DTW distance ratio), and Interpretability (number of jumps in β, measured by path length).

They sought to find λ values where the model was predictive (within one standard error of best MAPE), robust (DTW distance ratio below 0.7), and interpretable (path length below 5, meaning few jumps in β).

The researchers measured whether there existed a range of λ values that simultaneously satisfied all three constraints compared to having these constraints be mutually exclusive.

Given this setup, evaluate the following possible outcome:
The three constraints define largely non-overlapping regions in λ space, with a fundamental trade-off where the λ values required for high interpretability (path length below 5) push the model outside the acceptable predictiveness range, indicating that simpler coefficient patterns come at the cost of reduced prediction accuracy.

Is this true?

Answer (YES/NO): NO